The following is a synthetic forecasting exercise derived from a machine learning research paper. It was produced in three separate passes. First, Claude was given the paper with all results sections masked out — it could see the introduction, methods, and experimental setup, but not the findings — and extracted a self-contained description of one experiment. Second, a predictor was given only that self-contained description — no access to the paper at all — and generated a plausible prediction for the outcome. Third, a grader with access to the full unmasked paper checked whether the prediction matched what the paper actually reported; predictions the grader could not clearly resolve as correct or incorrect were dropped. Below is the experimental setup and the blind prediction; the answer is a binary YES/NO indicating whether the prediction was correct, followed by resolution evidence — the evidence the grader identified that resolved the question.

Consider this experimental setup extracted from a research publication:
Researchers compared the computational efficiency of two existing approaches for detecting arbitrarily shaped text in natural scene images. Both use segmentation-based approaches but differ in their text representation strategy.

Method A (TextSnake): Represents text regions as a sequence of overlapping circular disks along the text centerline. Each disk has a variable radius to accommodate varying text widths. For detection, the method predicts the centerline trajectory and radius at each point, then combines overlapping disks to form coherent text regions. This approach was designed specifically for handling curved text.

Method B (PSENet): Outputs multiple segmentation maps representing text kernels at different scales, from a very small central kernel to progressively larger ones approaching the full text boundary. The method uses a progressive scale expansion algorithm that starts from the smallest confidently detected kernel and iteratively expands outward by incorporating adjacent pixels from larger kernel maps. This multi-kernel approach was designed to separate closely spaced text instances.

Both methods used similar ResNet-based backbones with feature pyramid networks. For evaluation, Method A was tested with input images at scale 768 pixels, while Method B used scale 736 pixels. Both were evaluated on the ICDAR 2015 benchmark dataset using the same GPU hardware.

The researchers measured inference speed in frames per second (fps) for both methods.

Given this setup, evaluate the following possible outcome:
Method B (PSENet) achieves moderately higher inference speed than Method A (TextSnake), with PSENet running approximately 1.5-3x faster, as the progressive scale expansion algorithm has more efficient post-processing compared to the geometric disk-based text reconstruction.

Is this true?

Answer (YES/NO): NO